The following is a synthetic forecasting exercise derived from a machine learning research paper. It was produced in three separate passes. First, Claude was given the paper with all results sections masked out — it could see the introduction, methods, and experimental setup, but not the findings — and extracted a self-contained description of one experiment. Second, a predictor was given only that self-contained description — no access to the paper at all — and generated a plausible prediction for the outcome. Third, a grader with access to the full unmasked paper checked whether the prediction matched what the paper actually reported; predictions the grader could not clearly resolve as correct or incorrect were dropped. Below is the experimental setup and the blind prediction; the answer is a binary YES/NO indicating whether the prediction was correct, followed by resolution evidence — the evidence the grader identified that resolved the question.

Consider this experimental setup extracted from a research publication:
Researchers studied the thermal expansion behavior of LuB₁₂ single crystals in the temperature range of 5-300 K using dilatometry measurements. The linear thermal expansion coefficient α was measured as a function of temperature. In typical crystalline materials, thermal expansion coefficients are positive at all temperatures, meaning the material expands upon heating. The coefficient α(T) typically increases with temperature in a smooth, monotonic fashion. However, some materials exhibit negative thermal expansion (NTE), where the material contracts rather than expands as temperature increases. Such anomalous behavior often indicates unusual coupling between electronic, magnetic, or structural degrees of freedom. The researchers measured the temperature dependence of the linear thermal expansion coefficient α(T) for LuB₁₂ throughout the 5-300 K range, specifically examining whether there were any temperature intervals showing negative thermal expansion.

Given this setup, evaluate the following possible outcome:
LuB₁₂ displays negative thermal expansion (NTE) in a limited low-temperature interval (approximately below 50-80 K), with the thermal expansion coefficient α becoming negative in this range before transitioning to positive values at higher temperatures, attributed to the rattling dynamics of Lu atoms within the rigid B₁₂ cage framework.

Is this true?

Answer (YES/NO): NO